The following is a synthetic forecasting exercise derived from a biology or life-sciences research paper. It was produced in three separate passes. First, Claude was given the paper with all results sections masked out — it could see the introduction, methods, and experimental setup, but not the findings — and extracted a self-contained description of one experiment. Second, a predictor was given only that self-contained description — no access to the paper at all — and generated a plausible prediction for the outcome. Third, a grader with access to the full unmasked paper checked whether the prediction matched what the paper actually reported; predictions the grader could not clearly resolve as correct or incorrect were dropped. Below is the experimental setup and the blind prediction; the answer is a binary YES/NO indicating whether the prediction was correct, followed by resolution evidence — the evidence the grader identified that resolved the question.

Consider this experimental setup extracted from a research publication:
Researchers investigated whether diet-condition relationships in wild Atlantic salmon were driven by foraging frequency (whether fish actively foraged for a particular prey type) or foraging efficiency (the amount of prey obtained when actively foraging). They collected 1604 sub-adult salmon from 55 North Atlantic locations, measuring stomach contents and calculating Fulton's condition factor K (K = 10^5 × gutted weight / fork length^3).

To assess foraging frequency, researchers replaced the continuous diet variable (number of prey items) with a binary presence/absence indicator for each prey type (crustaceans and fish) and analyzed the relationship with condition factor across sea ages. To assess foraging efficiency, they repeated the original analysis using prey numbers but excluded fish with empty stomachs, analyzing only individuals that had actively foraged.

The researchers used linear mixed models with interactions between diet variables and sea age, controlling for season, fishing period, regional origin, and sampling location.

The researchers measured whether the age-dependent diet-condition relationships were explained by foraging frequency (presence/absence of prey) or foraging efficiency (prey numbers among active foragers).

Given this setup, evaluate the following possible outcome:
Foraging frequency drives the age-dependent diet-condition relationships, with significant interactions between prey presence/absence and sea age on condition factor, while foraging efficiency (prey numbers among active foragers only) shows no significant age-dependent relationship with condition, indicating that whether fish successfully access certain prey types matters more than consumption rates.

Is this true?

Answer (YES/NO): NO